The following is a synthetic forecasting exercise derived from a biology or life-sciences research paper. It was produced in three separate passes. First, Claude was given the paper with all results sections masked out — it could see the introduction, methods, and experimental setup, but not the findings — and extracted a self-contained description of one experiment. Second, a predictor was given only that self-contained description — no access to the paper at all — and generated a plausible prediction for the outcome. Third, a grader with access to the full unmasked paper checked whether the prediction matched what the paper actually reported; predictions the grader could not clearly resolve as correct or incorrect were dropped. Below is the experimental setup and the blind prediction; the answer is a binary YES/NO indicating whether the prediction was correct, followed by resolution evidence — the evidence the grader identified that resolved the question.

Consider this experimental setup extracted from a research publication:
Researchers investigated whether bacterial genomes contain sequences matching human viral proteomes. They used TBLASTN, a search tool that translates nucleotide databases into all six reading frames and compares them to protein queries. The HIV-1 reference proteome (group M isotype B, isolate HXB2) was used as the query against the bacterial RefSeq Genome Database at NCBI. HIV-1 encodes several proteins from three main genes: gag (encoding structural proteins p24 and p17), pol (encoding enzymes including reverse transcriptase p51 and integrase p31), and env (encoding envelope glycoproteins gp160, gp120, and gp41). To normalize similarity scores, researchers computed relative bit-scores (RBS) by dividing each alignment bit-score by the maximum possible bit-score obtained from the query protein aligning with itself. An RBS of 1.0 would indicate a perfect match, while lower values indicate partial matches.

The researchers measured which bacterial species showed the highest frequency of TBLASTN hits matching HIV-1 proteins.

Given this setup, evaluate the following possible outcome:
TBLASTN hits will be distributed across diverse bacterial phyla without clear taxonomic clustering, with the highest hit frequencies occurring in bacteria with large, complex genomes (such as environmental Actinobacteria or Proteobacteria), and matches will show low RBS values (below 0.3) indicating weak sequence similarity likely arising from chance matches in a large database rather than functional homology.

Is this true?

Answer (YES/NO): NO